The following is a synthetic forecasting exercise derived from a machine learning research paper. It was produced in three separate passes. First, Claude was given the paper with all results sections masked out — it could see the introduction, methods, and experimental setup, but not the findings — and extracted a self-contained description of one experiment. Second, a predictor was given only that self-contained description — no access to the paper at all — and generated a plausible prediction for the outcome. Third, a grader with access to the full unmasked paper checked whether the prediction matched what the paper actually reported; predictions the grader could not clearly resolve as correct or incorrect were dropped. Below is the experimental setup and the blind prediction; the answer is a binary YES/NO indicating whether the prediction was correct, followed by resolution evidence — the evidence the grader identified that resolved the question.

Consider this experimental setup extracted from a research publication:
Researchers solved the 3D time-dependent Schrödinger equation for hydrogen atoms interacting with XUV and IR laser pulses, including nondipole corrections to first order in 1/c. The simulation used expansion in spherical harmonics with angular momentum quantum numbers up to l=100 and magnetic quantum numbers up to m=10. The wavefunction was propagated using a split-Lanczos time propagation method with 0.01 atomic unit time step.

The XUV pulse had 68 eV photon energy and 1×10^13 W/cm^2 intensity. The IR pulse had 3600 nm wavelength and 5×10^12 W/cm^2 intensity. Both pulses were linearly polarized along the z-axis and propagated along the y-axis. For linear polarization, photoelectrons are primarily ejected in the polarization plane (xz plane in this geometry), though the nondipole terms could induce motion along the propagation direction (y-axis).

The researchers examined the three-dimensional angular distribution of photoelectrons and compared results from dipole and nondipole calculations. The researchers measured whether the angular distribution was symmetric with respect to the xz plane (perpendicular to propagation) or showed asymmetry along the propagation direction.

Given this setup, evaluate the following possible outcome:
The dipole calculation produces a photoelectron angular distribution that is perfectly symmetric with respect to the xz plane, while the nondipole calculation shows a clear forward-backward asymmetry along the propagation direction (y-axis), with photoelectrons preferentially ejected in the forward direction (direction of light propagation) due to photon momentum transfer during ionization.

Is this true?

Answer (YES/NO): YES